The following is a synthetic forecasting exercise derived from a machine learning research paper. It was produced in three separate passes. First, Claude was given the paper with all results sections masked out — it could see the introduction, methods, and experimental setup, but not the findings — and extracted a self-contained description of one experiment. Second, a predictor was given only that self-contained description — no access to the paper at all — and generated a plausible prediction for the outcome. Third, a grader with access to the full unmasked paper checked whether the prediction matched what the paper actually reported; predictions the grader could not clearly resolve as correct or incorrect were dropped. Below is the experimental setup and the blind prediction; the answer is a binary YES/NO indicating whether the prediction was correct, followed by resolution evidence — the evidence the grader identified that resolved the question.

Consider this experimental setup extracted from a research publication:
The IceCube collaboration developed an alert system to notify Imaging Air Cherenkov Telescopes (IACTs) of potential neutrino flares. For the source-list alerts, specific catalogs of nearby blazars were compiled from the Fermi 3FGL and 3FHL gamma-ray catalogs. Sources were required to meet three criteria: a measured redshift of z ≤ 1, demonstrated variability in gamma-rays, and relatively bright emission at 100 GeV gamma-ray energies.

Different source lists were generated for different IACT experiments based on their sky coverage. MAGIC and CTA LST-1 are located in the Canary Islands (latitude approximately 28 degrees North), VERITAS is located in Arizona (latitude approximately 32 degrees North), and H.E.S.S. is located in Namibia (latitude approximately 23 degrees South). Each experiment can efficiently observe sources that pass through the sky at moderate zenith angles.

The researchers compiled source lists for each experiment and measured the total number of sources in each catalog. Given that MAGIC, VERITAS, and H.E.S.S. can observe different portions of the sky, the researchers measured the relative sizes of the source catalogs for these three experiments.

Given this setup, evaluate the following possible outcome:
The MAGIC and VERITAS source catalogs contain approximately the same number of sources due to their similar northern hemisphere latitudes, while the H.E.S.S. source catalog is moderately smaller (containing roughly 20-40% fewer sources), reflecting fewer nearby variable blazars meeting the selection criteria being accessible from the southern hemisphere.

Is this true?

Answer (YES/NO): YES